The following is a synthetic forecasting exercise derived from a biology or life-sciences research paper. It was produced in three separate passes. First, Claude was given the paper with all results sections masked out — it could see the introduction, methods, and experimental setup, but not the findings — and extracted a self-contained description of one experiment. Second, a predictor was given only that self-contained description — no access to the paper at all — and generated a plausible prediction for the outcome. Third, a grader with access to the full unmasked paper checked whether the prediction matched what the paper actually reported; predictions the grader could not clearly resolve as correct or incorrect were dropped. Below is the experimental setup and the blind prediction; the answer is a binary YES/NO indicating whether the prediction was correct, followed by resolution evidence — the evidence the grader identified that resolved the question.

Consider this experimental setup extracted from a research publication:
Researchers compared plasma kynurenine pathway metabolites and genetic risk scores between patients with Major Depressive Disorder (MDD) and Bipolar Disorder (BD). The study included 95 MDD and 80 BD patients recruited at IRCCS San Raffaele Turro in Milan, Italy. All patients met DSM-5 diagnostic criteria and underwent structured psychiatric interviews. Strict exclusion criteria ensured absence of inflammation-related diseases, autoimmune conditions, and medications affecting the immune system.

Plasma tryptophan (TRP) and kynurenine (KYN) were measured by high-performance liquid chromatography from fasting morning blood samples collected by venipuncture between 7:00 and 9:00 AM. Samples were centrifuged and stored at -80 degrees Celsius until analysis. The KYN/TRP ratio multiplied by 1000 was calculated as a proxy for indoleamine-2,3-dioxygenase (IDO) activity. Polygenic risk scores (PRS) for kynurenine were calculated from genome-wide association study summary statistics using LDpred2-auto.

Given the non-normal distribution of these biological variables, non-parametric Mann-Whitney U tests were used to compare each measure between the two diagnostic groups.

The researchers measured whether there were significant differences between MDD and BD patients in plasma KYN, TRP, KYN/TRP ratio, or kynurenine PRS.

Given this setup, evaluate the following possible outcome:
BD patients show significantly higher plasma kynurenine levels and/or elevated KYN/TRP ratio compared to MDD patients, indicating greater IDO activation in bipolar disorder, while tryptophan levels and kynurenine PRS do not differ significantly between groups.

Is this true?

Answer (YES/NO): YES